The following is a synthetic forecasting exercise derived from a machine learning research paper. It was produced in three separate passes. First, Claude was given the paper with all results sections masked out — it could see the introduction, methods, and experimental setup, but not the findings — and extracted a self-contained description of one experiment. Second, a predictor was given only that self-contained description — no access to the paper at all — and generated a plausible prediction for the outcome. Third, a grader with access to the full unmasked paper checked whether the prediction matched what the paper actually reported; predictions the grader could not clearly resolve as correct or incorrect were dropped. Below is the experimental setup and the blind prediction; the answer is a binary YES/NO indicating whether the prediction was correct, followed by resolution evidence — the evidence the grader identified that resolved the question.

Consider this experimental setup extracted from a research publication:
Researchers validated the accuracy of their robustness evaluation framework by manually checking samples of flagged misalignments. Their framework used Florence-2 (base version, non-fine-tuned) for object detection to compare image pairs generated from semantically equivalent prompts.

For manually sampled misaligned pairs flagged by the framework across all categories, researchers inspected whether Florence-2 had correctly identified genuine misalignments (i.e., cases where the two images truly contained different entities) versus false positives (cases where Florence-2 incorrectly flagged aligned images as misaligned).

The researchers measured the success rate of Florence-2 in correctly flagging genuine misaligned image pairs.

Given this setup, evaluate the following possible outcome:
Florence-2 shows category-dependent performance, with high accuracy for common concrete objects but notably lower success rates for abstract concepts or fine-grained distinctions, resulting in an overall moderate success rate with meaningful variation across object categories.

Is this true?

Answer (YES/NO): NO